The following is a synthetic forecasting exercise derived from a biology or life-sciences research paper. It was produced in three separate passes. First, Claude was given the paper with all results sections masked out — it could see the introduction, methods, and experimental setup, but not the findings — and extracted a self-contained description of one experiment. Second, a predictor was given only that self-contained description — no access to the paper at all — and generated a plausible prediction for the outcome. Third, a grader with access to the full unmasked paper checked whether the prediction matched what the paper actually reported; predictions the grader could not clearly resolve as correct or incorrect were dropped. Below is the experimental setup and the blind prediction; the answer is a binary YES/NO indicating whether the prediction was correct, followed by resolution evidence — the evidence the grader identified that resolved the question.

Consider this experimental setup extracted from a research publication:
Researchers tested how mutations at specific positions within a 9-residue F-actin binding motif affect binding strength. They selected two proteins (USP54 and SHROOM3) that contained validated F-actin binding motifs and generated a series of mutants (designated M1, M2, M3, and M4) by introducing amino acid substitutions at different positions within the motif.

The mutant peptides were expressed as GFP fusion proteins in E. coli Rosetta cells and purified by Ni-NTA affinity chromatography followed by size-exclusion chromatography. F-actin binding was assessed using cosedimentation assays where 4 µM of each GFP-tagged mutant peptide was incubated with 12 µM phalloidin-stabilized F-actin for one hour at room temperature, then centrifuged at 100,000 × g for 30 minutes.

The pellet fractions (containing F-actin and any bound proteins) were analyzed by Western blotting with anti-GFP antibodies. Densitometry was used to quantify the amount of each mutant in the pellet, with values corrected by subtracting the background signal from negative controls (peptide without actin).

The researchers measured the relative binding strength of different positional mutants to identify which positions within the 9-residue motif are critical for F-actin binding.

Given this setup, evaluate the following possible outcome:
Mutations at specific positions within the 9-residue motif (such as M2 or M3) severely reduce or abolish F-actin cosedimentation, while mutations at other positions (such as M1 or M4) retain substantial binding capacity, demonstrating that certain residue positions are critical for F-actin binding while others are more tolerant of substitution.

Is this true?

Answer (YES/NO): NO